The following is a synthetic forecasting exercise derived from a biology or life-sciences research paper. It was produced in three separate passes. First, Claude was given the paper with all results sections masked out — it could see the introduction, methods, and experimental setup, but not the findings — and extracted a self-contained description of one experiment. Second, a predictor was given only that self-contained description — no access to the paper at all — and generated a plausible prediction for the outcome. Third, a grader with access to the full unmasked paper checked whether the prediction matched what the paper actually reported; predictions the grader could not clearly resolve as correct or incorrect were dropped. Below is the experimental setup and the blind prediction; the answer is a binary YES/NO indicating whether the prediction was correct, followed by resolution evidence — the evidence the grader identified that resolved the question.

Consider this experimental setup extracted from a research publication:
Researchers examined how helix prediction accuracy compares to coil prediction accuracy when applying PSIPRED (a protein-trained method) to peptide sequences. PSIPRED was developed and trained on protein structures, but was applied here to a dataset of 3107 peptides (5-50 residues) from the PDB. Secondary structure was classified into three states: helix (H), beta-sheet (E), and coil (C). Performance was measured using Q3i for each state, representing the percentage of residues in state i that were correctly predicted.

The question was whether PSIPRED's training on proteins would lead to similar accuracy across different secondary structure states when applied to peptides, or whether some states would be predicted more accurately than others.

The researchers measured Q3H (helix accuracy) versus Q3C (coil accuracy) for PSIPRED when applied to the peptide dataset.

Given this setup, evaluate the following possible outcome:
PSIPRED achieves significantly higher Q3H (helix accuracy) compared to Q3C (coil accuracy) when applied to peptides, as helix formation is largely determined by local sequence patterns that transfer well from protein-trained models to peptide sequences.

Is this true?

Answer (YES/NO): NO